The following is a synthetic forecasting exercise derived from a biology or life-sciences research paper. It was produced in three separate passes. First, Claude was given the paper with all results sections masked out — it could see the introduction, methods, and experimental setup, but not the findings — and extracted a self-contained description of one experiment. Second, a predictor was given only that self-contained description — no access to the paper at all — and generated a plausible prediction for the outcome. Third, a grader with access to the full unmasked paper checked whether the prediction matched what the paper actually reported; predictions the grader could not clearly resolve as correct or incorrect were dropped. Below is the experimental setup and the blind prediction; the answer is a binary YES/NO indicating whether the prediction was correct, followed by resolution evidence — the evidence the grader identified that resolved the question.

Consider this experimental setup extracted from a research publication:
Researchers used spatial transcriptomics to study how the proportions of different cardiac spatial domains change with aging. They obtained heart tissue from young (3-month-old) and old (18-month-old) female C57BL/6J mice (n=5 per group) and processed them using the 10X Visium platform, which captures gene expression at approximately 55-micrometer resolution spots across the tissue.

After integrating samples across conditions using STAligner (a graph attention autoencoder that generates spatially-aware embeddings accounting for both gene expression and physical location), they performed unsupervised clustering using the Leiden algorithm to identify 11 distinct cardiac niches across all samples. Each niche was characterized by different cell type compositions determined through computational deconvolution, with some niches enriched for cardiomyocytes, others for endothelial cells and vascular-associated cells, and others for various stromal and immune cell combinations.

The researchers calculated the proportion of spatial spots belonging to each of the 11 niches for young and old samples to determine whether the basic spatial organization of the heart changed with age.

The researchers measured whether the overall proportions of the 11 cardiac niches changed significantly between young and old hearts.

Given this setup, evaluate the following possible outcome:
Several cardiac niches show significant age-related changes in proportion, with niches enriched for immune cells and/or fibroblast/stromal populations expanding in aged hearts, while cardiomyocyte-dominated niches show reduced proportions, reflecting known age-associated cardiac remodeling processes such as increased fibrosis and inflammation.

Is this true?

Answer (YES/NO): NO